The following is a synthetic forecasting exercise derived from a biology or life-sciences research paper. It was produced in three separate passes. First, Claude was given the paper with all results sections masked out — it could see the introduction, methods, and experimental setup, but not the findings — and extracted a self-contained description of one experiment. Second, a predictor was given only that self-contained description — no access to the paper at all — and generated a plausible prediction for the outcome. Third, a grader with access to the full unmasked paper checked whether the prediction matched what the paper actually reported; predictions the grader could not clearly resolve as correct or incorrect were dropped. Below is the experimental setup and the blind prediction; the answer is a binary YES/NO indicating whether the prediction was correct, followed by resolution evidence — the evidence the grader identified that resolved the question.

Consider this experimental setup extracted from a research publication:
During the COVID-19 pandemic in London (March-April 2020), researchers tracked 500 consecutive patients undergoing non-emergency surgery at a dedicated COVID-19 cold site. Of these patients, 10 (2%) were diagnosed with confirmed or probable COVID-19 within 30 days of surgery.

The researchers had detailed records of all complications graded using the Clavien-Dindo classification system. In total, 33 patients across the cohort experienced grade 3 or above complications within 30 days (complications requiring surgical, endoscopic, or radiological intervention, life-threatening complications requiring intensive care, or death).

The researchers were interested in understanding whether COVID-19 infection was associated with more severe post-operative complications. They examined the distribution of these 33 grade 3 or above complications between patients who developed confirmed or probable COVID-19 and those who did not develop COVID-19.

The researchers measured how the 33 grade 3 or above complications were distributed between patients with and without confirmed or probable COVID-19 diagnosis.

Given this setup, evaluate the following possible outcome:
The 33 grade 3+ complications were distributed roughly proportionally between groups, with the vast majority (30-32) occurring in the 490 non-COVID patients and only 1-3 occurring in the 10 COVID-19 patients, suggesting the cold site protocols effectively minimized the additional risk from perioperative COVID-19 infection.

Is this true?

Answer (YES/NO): YES